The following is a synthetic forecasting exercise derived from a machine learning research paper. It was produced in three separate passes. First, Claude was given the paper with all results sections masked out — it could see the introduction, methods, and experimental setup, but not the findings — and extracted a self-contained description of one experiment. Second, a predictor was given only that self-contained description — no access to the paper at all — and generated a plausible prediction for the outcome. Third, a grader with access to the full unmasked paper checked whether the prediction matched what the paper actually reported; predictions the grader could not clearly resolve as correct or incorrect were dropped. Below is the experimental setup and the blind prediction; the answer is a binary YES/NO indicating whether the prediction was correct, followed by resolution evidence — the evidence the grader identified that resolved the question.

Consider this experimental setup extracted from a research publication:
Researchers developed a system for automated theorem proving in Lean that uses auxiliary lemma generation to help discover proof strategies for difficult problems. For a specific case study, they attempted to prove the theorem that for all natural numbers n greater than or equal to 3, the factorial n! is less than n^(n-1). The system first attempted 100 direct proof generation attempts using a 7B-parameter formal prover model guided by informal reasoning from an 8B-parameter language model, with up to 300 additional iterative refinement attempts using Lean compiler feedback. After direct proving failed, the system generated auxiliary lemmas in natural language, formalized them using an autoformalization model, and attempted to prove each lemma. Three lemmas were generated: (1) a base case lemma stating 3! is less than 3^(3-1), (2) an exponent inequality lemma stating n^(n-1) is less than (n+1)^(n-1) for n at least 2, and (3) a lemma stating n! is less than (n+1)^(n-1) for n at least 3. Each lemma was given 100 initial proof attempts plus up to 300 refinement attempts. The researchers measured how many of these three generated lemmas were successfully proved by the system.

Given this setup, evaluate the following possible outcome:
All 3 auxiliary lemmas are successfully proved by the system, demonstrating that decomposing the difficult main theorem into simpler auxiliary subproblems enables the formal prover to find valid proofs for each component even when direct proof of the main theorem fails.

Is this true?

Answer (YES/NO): NO